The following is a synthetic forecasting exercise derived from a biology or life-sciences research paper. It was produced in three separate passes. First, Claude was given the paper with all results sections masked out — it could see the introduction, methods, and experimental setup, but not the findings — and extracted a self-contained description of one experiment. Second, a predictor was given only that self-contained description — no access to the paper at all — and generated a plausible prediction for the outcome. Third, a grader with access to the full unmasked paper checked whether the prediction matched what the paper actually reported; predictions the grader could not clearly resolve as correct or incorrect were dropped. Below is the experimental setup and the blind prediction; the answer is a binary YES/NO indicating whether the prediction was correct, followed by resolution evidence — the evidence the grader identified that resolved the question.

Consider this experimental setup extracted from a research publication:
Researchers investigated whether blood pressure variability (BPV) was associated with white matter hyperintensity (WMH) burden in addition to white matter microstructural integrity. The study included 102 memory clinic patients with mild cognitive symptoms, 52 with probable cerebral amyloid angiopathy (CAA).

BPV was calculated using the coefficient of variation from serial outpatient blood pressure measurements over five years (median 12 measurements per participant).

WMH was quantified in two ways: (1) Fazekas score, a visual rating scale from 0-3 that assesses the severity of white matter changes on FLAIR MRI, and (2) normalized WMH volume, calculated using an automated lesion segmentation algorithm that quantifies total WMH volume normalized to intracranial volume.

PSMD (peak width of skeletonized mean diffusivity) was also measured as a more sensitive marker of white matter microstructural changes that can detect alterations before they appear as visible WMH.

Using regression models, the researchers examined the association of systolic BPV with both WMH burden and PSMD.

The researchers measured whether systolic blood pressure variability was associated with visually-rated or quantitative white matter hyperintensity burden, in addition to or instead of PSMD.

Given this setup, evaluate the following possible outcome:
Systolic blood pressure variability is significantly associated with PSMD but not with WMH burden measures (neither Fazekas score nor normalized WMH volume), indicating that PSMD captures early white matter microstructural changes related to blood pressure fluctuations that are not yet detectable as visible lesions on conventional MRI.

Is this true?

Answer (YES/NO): NO